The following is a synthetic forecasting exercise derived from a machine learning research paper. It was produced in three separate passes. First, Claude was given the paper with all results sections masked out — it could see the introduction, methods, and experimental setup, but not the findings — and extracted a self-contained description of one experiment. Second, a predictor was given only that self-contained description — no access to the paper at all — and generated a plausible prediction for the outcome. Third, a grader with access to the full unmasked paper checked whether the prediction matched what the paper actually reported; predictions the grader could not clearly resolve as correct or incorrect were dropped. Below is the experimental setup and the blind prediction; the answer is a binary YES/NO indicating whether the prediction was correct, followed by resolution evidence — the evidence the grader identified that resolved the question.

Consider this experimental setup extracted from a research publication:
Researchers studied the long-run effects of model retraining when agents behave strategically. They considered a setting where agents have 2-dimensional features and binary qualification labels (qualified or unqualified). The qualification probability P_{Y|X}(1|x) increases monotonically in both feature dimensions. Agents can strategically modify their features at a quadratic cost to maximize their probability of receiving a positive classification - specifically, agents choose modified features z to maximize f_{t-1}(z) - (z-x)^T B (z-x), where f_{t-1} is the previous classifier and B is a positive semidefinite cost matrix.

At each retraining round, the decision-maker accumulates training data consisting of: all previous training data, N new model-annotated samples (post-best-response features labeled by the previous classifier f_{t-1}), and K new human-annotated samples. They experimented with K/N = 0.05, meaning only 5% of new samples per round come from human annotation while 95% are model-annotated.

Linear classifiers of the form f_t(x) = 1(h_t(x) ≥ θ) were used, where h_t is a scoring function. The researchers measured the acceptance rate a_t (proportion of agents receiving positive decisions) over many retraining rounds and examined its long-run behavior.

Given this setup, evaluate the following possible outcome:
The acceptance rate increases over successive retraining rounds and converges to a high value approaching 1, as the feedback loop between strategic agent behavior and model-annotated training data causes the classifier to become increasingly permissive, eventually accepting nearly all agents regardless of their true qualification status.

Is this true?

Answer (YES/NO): YES